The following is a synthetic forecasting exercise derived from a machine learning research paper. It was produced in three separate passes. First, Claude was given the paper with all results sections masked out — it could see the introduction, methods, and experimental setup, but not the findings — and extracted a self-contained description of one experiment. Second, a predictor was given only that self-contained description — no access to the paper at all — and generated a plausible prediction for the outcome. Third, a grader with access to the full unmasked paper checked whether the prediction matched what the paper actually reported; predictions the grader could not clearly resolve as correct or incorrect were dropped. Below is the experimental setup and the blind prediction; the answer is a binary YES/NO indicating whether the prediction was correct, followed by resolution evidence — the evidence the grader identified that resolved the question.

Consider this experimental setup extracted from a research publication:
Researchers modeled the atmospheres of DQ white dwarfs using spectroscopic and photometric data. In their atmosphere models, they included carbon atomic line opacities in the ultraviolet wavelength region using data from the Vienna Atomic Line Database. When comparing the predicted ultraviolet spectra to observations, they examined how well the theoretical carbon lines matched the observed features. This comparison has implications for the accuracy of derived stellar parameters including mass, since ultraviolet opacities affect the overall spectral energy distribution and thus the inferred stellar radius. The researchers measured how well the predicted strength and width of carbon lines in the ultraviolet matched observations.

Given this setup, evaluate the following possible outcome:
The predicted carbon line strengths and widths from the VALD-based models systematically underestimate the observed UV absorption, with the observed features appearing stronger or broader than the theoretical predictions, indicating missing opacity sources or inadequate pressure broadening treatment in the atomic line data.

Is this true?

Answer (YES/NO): NO